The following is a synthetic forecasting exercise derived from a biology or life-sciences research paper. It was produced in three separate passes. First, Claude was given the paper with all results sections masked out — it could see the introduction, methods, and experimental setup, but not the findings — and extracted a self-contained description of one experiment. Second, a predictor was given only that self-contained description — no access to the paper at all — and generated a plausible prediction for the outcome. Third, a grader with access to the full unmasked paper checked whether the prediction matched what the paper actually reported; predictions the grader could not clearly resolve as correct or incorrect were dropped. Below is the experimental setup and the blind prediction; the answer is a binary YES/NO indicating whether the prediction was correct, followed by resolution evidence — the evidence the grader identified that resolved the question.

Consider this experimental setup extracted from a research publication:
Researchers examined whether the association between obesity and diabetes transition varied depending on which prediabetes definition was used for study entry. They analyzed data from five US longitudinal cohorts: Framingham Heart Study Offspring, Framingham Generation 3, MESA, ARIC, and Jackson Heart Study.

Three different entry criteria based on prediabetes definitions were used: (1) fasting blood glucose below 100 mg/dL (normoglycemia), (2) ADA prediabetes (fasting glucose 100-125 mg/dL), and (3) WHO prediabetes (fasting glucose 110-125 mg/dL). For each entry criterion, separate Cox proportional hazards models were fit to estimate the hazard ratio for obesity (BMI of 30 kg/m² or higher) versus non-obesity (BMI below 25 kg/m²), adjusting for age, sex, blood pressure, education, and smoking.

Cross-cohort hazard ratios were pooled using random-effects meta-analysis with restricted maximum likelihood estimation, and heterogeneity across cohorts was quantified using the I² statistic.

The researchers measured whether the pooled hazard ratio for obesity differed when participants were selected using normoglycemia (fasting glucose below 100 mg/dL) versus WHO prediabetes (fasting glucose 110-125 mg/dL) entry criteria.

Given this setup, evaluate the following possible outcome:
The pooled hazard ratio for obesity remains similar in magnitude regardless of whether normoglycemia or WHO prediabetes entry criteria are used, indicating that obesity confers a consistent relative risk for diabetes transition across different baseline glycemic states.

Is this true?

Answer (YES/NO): NO